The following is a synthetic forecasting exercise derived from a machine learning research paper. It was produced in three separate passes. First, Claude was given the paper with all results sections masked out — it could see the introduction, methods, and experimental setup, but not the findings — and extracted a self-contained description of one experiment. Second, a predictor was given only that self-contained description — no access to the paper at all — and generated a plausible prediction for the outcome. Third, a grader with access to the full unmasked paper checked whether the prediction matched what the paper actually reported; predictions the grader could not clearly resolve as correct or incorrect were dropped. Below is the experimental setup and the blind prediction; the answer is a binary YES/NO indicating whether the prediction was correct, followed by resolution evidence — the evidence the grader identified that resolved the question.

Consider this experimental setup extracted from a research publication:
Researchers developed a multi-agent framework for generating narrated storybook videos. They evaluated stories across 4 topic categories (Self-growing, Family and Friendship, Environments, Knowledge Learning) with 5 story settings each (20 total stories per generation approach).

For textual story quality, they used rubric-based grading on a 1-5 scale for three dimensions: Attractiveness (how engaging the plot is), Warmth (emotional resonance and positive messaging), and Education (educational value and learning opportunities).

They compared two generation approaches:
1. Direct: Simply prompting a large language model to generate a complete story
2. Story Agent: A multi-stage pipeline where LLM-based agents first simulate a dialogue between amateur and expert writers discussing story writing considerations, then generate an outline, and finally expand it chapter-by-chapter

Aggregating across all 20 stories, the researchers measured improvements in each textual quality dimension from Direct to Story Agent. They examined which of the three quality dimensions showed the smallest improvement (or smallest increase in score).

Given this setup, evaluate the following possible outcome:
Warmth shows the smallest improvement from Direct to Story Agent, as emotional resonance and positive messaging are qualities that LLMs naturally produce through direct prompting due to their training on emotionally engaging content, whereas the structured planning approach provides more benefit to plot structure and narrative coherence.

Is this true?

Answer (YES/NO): YES